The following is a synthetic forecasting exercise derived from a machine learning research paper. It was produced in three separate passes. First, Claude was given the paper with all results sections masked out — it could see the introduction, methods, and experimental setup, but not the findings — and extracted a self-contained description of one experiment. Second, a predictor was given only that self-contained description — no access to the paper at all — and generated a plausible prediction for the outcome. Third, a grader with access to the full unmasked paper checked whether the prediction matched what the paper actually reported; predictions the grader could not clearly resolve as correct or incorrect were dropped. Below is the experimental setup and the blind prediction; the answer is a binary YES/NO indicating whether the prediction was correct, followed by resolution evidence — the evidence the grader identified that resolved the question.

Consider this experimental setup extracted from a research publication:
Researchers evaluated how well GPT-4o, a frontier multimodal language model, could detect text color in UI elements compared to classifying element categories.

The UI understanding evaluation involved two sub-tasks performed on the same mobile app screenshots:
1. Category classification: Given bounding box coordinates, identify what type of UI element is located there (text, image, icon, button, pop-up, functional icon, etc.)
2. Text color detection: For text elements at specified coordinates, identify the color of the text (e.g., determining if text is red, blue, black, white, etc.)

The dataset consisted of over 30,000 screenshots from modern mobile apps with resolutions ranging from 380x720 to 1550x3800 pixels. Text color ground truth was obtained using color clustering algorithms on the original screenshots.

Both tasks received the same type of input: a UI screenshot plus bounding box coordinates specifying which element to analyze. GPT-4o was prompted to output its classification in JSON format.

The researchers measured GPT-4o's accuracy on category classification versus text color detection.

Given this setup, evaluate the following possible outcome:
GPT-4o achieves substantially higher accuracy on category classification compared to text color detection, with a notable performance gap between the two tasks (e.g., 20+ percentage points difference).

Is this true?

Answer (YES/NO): NO